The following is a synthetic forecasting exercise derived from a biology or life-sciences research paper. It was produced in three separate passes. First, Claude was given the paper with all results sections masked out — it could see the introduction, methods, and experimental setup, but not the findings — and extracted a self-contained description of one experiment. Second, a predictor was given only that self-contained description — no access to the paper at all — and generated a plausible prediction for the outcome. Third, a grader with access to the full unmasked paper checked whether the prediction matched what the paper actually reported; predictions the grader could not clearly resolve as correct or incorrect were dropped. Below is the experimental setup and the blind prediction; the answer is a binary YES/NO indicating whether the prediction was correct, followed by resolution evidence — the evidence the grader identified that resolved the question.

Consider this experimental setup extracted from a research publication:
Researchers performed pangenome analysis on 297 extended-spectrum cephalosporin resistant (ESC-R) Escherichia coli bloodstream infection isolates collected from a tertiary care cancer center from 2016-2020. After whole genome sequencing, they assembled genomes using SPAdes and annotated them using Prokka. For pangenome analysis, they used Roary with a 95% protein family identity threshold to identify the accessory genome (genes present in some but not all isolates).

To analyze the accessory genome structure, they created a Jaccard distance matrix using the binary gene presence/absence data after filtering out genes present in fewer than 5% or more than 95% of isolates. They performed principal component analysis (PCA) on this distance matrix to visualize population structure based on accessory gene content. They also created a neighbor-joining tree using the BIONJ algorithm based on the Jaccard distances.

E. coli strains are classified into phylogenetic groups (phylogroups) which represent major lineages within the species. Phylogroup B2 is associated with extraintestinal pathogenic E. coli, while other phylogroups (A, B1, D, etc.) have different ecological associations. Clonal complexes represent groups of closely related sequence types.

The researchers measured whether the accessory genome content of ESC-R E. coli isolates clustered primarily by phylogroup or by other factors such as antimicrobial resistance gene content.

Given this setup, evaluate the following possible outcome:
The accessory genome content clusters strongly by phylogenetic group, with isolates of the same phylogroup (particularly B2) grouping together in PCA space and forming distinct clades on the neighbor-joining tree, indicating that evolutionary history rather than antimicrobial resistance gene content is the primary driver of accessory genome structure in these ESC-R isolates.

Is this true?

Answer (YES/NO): YES